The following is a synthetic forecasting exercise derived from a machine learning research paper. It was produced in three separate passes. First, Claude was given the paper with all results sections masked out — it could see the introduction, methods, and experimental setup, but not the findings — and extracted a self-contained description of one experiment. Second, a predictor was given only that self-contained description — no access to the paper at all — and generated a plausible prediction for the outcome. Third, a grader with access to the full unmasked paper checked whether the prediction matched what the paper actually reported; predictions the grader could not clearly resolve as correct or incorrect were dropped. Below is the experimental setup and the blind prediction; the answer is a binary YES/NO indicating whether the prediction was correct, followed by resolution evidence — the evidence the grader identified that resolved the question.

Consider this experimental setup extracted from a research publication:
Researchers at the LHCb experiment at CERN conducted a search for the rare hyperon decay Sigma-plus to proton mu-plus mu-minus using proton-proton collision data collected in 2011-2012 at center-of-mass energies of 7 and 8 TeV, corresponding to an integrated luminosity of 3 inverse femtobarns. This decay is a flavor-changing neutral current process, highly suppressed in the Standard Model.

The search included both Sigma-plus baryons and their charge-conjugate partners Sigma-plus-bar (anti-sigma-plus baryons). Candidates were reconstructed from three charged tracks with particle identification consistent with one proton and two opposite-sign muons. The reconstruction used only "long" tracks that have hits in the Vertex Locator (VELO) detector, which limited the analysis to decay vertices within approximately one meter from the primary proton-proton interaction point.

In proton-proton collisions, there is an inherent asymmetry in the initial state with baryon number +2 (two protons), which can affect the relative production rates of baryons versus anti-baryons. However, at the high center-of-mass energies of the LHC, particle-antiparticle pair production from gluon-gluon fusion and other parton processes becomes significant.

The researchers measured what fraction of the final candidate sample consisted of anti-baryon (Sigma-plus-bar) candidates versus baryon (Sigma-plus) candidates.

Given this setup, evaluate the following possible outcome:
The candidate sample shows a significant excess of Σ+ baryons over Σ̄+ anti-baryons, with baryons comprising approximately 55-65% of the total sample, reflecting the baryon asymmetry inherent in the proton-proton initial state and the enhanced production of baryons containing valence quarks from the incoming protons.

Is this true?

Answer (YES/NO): NO